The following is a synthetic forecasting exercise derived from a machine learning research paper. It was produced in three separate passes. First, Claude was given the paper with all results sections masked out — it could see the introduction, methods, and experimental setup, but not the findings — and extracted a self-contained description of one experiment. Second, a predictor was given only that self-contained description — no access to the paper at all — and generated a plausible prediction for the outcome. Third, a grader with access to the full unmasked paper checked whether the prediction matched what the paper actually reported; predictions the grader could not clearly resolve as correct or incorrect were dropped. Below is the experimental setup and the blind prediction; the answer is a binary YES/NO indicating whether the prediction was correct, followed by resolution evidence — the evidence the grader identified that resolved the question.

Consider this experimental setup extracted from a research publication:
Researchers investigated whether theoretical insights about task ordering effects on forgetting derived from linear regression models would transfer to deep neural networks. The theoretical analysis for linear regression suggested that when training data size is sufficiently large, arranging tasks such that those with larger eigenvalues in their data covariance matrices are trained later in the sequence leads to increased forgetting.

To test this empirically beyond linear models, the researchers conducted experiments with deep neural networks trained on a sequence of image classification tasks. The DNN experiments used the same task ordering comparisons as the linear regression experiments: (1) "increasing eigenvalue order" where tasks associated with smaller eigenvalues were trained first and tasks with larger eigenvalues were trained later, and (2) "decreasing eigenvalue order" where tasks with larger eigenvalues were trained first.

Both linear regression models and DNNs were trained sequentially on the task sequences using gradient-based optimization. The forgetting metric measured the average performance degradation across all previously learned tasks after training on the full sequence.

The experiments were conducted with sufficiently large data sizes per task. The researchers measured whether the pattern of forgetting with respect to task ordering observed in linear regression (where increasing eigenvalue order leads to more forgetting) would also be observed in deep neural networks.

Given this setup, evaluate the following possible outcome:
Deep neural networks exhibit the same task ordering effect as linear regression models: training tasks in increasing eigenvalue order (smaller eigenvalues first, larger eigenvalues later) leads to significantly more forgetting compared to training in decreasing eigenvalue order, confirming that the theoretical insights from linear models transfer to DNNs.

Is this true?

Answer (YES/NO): YES